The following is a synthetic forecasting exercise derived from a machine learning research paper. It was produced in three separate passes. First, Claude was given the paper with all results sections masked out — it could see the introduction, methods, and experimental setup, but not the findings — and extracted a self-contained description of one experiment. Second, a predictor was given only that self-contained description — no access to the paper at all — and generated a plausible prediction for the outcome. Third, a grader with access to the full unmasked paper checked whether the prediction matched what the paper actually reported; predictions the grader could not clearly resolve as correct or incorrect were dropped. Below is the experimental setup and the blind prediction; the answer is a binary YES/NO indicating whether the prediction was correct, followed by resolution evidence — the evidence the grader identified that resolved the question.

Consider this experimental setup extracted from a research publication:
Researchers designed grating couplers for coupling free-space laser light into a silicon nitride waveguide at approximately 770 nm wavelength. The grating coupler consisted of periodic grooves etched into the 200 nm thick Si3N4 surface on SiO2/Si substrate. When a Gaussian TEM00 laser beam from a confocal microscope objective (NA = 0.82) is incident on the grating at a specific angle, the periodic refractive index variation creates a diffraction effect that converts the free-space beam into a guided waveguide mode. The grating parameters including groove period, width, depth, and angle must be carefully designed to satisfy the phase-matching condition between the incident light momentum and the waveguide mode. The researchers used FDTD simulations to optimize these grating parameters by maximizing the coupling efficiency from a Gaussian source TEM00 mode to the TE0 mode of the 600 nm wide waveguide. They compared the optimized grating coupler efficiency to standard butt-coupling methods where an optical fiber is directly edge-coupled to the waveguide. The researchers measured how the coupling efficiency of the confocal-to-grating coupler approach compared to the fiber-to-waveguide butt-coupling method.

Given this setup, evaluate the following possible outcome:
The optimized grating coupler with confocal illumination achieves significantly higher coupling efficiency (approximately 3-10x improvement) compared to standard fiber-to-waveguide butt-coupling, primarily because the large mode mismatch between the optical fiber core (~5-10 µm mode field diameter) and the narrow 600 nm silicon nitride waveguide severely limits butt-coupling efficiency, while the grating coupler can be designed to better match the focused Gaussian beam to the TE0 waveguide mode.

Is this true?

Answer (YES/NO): NO